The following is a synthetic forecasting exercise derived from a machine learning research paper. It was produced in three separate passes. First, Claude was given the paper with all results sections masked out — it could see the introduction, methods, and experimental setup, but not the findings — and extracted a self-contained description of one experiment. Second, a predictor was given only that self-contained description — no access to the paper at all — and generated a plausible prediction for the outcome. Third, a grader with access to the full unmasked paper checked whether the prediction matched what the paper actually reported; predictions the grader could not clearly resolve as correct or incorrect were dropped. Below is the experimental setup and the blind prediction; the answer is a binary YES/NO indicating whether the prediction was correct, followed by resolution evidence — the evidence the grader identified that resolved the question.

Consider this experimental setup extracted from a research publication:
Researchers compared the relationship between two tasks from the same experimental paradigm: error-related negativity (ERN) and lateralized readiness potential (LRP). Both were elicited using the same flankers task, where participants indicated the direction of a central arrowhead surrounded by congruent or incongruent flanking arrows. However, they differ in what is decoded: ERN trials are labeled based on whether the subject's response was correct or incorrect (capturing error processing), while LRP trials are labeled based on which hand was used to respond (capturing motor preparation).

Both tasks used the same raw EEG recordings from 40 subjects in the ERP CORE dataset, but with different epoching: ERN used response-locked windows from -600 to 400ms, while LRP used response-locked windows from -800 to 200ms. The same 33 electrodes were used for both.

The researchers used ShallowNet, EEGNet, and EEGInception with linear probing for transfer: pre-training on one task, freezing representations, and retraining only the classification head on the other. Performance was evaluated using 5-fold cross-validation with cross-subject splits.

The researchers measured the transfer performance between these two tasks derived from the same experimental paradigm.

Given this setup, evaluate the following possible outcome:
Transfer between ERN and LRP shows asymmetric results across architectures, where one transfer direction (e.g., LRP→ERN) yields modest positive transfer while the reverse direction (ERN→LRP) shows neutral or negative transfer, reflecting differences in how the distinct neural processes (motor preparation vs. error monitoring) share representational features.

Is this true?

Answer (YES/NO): NO